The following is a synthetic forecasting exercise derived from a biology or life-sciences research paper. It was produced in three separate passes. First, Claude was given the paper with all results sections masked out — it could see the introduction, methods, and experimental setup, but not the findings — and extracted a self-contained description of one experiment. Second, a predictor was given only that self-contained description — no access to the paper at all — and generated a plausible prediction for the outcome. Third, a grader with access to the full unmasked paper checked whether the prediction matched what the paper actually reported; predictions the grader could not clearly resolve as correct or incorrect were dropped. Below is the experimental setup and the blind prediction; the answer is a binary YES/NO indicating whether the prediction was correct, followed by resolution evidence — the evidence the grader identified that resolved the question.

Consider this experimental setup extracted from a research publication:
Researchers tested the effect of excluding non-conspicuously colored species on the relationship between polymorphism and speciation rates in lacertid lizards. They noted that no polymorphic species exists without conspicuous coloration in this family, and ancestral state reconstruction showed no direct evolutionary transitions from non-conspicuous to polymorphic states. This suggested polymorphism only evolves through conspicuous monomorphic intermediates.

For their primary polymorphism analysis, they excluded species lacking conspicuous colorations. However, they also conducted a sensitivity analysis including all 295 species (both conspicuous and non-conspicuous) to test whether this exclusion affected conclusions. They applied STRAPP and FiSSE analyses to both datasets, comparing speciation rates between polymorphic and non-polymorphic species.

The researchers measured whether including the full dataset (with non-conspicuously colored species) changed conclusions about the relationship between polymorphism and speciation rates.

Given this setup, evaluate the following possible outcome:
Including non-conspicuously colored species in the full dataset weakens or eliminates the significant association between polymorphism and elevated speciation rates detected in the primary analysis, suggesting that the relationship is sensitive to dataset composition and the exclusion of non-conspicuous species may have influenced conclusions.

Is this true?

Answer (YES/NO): NO